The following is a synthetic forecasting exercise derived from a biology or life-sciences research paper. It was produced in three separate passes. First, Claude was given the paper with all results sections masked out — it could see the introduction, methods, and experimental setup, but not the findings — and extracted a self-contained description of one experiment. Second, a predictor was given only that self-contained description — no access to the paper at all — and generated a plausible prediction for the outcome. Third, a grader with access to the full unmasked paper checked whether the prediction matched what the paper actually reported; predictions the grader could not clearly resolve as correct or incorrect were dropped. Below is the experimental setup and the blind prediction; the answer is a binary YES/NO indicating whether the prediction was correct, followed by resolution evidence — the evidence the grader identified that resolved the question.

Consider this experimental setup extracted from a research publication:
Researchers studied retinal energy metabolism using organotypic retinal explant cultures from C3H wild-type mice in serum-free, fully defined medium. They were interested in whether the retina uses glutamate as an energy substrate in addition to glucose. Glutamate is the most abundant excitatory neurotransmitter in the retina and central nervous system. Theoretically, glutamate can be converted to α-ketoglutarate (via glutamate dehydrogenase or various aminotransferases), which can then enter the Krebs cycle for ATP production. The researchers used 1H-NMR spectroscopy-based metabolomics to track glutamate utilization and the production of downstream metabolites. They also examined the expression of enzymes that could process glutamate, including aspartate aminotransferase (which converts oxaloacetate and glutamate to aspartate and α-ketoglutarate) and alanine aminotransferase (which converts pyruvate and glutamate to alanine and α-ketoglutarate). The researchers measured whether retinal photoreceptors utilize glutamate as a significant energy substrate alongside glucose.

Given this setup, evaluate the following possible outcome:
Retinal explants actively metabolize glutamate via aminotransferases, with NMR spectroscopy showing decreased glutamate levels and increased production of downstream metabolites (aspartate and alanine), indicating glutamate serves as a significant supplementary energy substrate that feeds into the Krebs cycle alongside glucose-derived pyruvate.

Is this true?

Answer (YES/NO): YES